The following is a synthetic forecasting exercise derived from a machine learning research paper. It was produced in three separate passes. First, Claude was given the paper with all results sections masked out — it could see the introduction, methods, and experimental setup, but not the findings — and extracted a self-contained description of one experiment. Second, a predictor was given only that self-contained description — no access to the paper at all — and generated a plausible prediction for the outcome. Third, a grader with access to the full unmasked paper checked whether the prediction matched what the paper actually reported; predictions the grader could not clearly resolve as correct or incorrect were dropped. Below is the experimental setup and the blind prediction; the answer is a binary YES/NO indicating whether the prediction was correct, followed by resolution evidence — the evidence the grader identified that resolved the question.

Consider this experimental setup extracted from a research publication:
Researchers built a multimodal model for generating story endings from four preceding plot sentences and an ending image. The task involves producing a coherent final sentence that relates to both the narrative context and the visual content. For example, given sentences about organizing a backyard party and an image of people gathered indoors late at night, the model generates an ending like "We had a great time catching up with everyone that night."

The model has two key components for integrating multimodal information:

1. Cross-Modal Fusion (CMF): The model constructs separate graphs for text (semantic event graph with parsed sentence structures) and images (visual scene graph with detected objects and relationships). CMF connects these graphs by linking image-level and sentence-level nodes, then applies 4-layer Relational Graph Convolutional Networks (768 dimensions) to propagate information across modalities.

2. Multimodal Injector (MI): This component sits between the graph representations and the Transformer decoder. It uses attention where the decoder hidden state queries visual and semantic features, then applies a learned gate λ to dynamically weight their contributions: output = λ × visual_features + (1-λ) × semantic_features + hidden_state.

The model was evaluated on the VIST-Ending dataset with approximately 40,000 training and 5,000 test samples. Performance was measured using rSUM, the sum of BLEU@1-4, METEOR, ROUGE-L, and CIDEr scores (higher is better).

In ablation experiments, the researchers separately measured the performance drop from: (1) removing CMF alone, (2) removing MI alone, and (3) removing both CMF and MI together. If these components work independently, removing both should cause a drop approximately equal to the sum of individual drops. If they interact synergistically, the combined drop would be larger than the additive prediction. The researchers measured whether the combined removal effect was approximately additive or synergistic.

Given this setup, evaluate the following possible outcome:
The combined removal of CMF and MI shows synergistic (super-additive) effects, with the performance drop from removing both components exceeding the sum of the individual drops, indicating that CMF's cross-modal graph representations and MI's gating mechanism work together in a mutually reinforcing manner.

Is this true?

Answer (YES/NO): YES